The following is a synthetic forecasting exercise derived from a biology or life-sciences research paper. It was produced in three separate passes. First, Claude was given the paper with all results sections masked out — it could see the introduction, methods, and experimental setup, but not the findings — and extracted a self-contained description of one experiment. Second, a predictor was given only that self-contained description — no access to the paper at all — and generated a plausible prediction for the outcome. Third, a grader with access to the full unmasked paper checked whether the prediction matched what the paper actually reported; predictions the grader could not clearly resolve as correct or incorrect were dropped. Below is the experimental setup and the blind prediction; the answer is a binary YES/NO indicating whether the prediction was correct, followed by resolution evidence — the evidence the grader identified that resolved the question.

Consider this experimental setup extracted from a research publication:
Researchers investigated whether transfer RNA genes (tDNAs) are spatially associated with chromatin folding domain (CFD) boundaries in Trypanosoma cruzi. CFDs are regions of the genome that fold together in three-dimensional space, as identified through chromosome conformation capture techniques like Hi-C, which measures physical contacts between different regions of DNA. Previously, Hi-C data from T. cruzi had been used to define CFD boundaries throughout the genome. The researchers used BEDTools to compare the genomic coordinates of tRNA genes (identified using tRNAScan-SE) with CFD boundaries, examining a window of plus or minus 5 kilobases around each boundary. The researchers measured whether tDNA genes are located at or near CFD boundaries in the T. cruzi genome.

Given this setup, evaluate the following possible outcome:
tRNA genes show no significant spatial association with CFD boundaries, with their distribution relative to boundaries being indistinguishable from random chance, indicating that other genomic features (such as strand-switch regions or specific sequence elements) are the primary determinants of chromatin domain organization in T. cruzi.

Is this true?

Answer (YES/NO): NO